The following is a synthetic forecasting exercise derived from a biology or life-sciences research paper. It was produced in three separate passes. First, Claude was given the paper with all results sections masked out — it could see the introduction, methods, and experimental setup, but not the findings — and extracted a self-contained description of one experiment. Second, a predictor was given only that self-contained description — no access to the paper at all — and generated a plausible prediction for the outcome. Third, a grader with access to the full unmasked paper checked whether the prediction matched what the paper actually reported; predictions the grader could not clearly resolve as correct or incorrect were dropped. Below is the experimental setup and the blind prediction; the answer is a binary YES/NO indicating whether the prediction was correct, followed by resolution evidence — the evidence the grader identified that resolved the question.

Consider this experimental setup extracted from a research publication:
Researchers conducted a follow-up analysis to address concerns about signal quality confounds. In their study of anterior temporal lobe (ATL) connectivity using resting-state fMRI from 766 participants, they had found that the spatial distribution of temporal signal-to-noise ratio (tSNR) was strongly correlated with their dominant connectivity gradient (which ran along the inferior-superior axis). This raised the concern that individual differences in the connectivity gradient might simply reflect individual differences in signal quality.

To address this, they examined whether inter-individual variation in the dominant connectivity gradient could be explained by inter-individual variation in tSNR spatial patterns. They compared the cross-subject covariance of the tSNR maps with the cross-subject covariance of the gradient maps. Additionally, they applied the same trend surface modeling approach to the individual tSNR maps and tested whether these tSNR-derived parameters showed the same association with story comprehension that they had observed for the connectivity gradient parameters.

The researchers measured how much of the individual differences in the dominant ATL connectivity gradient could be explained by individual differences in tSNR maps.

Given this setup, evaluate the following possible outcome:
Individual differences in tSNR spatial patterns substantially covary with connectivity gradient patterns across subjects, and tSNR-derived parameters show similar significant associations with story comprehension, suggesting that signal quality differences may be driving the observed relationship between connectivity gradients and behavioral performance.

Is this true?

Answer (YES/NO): NO